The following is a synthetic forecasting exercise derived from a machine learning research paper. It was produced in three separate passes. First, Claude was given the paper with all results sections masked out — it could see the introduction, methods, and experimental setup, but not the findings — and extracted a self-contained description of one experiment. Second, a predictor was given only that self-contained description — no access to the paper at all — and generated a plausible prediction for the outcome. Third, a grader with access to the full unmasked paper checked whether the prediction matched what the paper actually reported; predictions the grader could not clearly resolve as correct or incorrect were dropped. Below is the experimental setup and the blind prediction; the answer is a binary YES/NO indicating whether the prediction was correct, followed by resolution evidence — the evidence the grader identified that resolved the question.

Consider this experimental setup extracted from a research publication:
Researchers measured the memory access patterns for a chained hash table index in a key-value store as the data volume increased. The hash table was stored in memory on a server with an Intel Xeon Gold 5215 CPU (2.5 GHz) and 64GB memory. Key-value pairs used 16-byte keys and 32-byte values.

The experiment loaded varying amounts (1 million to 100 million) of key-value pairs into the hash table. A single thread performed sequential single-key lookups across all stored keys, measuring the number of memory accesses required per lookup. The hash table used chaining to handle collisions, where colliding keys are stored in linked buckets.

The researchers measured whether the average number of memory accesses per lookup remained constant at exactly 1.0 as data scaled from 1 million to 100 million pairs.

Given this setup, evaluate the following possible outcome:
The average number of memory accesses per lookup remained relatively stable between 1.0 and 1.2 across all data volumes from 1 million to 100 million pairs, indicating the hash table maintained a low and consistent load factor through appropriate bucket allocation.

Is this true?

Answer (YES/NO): YES